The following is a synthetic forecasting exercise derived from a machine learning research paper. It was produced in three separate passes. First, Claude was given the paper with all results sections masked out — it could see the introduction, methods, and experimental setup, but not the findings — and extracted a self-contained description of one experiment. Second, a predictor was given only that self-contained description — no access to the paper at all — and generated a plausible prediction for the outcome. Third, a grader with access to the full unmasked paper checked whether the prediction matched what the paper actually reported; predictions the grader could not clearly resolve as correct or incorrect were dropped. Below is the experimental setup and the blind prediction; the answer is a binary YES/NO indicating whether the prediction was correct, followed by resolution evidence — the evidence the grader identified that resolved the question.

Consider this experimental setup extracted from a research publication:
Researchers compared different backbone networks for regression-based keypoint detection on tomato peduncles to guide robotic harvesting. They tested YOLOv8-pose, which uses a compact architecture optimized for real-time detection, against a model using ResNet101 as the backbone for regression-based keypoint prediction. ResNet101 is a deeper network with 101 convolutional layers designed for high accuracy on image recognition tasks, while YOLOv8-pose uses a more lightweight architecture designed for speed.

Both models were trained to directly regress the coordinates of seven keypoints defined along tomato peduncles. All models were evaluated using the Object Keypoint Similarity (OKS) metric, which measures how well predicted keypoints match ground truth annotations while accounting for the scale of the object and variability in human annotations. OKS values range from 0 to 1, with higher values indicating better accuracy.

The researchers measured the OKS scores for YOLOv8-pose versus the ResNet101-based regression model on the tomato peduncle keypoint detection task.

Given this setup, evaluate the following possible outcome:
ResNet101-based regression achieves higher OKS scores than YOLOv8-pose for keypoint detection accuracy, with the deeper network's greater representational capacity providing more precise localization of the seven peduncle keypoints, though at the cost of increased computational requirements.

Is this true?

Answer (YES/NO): YES